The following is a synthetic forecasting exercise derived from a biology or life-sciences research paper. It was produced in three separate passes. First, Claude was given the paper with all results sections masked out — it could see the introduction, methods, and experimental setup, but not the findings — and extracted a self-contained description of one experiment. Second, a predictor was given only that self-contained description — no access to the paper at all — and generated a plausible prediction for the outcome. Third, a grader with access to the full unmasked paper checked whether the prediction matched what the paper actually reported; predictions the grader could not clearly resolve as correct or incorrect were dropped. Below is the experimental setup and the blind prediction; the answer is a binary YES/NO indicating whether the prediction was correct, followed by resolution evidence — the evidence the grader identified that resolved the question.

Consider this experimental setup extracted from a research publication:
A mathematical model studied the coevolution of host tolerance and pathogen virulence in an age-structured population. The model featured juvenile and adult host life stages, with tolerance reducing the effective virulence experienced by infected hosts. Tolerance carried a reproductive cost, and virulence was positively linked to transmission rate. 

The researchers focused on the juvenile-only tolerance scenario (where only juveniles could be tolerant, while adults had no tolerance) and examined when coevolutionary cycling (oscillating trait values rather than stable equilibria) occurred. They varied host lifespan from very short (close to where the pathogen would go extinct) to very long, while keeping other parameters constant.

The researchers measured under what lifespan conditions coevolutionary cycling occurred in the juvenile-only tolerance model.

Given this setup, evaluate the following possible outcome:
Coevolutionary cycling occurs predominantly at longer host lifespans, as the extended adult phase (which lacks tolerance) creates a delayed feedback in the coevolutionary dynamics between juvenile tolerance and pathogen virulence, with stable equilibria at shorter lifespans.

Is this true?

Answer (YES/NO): NO